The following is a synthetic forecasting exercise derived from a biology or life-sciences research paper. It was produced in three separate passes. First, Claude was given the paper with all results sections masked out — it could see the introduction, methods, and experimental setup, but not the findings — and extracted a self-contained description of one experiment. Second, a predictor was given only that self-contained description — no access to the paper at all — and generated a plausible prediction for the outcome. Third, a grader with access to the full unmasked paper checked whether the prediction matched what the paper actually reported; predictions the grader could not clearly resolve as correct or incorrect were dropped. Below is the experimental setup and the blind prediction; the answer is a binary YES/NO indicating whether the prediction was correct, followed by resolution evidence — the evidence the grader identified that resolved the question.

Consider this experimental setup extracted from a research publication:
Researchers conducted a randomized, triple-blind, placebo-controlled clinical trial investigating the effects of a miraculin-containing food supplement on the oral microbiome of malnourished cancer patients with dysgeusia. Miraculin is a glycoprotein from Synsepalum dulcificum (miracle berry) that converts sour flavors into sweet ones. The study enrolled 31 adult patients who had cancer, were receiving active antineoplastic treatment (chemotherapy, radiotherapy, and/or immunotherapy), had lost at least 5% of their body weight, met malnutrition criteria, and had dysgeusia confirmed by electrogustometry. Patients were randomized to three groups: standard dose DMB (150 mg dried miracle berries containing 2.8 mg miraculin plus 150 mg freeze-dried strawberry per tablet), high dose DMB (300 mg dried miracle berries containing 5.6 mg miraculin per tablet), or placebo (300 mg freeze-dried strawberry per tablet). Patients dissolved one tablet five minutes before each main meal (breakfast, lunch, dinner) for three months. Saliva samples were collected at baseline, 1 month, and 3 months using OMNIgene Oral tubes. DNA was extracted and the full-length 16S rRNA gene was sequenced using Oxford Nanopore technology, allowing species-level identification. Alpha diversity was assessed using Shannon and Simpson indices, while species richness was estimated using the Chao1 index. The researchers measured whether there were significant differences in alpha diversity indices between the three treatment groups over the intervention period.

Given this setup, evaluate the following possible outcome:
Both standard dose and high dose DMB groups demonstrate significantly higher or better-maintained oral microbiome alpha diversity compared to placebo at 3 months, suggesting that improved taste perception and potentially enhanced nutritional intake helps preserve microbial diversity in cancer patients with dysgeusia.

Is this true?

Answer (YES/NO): NO